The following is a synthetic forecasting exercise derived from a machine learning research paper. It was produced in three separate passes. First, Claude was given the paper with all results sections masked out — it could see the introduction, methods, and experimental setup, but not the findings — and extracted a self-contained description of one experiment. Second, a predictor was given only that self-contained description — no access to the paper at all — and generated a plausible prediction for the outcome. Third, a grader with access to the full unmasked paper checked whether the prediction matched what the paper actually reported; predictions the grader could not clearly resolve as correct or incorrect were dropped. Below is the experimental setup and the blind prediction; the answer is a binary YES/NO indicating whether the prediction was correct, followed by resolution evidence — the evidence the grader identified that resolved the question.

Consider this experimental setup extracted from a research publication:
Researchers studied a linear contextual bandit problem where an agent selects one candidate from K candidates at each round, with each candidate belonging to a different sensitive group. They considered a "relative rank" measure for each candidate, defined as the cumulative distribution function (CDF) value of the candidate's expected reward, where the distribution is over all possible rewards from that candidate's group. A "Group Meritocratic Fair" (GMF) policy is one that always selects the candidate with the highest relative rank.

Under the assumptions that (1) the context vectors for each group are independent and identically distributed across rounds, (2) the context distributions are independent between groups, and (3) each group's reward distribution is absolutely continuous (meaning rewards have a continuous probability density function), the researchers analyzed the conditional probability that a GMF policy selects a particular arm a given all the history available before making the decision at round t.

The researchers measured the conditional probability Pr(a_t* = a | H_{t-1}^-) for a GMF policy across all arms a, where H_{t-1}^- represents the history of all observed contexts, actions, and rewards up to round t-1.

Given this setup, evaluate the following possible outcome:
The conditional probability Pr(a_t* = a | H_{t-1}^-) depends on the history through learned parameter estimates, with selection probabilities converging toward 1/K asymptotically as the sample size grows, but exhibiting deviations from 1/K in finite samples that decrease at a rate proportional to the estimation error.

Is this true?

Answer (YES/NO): NO